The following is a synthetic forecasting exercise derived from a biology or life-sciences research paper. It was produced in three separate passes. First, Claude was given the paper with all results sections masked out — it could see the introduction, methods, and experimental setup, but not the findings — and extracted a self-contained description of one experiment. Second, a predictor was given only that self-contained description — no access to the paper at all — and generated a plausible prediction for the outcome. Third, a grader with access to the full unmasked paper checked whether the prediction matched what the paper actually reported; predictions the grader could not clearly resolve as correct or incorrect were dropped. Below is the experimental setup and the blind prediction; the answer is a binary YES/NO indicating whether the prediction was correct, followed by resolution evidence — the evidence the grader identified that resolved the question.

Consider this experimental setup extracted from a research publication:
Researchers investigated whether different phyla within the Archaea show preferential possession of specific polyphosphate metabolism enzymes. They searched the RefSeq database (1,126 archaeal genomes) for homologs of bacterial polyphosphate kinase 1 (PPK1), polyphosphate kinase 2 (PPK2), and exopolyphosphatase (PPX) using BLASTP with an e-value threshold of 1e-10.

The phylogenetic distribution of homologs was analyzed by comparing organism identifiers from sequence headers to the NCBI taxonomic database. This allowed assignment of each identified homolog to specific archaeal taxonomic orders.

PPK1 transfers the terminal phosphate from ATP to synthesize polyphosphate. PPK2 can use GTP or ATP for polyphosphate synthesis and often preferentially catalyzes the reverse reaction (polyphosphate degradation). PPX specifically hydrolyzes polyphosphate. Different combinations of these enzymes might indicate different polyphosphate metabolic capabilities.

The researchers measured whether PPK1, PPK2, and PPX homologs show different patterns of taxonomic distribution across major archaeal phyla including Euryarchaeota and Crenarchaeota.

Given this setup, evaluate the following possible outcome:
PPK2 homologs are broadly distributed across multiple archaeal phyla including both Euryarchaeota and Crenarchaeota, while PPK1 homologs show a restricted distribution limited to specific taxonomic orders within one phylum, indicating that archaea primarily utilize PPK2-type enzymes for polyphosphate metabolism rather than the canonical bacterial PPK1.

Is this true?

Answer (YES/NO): NO